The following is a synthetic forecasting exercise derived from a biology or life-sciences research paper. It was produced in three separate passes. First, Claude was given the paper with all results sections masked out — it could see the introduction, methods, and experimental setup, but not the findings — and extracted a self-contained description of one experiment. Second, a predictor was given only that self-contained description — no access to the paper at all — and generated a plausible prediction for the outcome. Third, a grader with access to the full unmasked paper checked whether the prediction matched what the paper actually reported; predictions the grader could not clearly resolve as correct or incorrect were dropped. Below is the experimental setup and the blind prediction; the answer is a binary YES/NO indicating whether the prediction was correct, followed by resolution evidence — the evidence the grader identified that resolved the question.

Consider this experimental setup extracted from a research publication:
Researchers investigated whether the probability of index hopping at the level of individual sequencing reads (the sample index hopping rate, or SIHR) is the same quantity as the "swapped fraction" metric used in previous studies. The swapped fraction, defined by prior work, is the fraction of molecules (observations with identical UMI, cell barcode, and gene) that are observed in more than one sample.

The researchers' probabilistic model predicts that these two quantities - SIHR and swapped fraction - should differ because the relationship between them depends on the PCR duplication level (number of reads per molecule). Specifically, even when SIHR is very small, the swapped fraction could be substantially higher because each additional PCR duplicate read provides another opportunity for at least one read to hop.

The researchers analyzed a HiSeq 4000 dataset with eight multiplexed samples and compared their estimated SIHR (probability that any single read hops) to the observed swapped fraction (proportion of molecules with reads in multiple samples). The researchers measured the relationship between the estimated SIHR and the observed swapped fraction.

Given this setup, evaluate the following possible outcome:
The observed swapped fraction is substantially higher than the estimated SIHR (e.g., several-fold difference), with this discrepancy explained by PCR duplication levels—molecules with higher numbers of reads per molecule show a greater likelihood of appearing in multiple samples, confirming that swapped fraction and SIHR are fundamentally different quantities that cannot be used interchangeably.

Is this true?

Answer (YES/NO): YES